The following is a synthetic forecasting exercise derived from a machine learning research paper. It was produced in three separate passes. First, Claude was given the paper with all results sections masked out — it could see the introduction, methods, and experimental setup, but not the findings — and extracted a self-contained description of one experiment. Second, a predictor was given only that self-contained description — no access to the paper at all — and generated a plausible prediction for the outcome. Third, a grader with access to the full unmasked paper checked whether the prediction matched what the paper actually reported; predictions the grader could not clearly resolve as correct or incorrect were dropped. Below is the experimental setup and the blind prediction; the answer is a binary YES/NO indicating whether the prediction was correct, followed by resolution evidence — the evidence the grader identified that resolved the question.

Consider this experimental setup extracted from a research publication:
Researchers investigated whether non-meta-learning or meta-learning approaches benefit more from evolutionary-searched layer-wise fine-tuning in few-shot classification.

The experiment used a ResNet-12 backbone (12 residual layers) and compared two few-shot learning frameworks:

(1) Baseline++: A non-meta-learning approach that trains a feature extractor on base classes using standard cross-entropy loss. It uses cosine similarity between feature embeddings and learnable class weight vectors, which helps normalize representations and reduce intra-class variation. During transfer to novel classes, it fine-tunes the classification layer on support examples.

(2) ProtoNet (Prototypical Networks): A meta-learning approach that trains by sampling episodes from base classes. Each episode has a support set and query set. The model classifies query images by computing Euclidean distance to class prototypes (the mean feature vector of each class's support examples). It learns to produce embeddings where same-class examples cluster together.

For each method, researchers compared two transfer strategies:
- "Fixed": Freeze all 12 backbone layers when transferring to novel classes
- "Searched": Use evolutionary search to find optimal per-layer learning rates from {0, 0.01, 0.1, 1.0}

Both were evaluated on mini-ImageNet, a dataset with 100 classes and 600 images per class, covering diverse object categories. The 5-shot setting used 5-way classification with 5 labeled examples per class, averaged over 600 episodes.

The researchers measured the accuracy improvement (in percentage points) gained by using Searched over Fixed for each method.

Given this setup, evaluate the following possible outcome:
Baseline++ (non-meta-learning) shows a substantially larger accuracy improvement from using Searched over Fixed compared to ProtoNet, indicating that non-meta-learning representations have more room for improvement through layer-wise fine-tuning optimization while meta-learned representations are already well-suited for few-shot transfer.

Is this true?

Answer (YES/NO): YES